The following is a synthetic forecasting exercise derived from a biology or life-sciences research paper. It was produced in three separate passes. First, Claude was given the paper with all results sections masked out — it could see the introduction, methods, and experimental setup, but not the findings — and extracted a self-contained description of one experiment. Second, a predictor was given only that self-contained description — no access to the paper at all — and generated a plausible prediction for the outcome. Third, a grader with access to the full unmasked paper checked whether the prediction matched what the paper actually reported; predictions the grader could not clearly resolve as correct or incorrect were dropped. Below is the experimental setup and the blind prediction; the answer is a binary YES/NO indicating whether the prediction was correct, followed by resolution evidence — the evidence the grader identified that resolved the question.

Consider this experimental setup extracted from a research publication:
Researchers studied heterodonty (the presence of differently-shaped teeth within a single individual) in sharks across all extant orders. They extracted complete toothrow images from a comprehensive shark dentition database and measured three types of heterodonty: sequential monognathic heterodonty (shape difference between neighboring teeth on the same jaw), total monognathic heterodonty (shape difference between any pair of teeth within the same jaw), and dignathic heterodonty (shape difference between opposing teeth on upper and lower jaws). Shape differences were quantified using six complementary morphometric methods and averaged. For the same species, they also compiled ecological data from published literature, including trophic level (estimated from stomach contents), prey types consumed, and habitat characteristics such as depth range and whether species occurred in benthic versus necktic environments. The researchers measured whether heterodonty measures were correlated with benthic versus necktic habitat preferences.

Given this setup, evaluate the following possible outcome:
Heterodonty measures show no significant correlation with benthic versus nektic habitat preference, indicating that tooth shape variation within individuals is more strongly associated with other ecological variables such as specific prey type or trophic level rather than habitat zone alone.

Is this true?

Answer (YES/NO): NO